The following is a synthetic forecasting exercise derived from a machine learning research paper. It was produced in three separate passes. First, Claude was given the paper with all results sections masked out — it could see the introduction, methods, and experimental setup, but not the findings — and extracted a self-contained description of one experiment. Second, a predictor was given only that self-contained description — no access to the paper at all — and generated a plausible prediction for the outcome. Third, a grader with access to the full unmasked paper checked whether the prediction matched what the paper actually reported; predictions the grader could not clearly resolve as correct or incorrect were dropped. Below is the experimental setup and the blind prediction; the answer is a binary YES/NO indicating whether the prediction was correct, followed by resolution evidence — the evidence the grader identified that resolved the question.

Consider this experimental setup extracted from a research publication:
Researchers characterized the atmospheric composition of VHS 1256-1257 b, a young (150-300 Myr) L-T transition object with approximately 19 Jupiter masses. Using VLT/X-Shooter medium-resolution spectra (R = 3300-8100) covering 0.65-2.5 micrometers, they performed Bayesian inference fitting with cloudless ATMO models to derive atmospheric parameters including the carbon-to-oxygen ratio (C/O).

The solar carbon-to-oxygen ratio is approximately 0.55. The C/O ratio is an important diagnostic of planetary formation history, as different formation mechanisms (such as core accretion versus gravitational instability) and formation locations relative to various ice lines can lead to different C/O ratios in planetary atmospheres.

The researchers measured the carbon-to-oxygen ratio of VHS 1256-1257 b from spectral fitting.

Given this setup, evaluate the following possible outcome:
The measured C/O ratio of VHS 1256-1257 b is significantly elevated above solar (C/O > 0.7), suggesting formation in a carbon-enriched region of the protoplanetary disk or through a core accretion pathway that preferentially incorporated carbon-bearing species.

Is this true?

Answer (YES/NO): NO